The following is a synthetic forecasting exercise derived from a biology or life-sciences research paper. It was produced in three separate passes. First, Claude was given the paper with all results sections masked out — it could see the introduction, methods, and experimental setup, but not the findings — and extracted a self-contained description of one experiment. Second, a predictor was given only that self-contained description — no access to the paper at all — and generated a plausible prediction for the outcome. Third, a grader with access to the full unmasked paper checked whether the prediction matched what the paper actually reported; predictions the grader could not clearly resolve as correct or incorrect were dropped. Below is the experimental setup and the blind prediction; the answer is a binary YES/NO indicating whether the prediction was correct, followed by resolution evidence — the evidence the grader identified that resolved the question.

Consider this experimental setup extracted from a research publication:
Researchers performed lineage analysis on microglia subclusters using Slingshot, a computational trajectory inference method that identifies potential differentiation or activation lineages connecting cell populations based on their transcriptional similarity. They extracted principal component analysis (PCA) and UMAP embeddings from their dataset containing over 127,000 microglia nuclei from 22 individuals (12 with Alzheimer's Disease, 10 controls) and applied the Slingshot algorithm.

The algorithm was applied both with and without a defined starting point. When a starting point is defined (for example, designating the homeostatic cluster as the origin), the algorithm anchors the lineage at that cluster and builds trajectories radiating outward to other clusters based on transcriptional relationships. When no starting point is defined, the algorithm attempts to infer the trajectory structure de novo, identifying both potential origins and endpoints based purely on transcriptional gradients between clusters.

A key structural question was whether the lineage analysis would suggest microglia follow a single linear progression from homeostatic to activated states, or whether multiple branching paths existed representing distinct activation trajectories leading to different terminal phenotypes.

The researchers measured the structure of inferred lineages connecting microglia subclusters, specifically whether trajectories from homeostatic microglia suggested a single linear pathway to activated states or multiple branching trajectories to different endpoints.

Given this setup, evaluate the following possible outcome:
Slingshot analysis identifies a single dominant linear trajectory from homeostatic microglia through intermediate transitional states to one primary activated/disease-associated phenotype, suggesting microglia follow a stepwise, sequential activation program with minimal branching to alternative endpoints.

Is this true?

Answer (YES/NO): NO